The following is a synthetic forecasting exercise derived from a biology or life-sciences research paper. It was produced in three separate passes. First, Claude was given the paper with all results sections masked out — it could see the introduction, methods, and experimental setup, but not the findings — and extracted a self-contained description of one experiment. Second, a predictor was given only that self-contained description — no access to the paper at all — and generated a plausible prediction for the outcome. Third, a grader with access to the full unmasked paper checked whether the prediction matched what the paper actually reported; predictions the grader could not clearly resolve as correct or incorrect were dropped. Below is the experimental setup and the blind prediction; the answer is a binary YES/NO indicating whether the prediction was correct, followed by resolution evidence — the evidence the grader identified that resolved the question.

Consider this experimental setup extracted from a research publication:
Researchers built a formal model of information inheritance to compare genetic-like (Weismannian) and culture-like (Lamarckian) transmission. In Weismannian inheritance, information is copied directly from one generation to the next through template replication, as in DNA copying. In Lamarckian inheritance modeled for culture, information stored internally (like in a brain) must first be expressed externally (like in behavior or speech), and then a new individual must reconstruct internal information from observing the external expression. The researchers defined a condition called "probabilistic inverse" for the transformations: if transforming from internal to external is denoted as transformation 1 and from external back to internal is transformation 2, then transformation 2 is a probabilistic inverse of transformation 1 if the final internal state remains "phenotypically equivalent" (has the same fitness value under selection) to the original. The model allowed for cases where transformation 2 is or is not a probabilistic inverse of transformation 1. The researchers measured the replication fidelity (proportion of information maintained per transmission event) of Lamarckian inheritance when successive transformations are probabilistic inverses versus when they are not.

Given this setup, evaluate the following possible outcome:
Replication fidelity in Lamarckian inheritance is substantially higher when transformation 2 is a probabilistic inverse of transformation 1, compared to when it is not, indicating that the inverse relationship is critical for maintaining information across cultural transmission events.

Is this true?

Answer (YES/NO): YES